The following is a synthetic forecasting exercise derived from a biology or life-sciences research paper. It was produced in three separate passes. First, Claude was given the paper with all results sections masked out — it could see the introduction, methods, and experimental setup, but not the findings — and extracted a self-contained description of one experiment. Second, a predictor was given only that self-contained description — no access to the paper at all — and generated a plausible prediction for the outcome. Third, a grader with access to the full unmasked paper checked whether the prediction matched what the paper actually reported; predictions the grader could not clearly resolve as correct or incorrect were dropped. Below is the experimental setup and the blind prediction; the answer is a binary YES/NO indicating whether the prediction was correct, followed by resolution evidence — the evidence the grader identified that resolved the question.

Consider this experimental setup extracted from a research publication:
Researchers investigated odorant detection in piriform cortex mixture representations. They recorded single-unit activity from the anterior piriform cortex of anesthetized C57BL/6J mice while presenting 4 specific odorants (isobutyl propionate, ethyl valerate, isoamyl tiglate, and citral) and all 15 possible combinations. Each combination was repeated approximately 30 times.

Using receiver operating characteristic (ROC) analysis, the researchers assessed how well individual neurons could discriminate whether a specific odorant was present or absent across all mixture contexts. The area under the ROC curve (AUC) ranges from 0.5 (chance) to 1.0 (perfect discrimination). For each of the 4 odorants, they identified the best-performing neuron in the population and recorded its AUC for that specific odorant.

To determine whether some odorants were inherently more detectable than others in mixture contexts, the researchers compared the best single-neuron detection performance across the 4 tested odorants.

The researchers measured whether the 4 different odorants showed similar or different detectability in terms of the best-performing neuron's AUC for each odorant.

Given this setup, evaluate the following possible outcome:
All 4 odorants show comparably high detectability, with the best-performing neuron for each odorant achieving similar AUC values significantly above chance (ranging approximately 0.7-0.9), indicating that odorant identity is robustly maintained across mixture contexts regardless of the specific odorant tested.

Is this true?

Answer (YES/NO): NO